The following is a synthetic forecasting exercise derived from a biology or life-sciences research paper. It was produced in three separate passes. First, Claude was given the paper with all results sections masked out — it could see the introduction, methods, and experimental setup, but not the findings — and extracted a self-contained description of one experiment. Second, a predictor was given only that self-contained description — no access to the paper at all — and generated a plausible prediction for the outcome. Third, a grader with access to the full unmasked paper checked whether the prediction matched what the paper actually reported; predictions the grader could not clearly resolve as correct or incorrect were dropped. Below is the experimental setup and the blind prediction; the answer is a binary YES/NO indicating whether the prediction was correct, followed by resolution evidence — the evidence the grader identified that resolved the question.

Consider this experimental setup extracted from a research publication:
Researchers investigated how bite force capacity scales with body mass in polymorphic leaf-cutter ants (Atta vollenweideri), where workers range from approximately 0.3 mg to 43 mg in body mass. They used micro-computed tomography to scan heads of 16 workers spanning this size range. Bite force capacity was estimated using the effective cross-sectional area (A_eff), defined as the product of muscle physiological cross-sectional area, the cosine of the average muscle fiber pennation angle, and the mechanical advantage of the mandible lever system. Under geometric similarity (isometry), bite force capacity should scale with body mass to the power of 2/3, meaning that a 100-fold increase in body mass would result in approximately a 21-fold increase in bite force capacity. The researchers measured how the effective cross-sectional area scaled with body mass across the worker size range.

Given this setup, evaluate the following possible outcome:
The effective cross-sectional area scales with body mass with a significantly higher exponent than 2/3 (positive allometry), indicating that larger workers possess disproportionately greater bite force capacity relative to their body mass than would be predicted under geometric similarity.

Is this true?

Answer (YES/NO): YES